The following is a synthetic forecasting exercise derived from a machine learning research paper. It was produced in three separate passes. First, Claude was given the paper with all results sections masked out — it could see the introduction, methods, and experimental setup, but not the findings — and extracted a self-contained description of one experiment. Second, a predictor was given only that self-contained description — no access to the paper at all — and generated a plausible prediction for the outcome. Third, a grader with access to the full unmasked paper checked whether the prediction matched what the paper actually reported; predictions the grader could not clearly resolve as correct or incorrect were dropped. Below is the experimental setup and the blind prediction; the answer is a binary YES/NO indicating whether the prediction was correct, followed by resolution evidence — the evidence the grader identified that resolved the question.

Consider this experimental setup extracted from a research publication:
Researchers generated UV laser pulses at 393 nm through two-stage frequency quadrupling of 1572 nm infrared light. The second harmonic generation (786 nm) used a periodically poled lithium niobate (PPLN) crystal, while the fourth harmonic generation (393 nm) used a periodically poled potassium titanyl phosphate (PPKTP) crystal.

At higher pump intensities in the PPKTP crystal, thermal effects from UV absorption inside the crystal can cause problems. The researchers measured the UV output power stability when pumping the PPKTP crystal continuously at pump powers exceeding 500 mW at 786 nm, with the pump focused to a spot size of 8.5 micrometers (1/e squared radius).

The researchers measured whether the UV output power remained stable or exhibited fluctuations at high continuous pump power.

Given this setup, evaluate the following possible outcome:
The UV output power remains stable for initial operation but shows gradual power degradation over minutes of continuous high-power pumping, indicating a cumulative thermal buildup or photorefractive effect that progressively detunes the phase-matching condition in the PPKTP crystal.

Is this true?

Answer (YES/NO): NO